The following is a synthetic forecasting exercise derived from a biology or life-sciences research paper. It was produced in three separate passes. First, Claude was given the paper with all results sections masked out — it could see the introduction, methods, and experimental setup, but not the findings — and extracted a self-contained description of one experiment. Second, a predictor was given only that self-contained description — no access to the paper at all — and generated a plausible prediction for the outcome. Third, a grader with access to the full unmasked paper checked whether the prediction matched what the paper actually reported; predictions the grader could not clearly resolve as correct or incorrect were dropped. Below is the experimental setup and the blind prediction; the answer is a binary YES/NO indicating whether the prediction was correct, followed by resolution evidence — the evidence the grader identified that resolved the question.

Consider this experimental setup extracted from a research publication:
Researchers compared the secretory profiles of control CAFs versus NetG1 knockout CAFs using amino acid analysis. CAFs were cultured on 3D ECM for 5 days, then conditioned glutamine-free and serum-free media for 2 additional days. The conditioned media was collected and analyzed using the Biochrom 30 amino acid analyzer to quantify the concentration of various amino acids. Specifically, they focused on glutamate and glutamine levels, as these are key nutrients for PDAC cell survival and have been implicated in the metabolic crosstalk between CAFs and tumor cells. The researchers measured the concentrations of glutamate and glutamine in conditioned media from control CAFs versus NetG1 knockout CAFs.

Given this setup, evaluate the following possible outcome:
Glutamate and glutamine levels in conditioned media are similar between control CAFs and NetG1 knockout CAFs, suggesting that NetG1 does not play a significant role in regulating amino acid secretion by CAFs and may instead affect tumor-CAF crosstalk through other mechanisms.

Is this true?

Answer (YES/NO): NO